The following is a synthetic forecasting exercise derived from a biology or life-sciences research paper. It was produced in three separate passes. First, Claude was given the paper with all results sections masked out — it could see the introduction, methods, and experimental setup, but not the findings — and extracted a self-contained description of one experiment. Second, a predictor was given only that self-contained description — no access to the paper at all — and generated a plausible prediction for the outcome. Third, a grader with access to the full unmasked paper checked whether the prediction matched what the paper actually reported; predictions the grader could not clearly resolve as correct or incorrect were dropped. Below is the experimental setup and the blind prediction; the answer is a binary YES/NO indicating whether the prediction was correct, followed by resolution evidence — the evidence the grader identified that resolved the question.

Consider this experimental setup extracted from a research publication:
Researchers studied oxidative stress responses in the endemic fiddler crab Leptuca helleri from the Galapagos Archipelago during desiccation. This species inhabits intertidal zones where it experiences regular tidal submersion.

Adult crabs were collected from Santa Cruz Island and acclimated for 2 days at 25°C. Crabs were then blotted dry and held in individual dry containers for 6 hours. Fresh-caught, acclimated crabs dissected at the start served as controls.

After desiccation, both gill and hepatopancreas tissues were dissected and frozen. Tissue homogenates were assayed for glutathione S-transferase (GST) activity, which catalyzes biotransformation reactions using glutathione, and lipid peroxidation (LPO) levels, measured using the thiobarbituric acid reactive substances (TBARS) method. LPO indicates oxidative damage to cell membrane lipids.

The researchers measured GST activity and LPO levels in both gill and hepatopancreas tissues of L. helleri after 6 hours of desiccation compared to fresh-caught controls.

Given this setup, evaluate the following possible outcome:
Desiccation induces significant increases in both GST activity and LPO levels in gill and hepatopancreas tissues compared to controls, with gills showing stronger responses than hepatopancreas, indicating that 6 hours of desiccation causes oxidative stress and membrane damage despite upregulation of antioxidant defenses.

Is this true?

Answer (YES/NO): NO